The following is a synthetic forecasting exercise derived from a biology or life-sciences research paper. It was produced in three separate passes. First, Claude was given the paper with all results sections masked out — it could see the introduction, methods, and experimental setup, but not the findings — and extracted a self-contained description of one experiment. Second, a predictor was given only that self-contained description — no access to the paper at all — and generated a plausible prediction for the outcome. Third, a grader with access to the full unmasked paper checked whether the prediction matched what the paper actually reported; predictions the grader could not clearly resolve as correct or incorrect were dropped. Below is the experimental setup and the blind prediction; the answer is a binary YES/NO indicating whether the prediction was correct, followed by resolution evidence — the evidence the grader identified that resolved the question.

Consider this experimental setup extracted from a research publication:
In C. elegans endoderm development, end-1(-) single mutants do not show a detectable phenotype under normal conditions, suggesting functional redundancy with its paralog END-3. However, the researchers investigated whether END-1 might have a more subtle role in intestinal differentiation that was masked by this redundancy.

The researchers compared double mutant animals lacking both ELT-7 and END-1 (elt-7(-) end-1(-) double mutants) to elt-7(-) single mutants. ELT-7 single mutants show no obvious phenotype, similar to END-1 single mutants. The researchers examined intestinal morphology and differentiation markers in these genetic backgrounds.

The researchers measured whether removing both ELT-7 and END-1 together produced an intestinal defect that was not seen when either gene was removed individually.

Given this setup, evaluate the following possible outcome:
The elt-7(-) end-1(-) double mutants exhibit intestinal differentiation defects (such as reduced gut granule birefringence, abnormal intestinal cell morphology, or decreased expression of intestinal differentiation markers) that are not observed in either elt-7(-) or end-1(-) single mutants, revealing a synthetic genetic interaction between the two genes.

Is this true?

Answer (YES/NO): YES